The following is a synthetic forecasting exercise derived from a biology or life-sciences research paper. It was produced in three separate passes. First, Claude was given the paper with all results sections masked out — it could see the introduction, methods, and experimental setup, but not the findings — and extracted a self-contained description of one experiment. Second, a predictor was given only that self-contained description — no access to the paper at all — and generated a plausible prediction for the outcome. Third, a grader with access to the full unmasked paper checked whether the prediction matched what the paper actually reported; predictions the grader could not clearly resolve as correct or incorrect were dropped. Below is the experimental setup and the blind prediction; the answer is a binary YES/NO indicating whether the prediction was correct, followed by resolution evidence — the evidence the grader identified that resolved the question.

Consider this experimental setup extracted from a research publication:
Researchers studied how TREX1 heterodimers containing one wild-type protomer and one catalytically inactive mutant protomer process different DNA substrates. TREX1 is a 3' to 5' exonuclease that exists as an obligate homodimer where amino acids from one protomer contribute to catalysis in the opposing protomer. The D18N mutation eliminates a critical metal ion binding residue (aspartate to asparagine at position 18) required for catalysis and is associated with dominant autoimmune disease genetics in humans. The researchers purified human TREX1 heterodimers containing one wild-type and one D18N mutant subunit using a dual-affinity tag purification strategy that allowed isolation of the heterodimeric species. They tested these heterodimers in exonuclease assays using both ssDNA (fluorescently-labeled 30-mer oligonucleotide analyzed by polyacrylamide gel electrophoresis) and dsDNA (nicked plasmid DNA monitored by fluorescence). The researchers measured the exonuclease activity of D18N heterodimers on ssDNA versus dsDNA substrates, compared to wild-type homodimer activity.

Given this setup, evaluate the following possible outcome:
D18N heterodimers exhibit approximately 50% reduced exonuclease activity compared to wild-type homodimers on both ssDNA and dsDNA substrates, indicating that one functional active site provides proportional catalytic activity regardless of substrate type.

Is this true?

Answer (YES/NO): NO